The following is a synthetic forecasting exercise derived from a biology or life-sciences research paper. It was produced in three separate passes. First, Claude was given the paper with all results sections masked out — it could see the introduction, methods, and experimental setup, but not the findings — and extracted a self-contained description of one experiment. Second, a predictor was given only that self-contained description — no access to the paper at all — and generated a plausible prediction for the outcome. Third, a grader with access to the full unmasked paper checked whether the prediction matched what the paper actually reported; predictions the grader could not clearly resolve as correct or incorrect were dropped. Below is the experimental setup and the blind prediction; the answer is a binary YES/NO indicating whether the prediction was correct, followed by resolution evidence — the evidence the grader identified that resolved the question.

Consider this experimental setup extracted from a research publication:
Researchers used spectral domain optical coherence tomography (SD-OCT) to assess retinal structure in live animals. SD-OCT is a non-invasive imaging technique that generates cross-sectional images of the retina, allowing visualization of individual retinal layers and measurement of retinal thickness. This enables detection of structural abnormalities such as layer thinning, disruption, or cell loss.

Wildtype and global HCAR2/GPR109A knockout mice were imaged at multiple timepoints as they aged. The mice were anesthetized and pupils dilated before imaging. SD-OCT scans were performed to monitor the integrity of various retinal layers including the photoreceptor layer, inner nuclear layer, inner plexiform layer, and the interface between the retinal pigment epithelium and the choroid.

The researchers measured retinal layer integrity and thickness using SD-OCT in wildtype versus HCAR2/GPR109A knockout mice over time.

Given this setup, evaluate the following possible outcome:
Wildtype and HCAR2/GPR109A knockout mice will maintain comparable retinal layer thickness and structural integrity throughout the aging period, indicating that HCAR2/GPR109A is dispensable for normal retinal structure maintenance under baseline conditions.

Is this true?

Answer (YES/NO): NO